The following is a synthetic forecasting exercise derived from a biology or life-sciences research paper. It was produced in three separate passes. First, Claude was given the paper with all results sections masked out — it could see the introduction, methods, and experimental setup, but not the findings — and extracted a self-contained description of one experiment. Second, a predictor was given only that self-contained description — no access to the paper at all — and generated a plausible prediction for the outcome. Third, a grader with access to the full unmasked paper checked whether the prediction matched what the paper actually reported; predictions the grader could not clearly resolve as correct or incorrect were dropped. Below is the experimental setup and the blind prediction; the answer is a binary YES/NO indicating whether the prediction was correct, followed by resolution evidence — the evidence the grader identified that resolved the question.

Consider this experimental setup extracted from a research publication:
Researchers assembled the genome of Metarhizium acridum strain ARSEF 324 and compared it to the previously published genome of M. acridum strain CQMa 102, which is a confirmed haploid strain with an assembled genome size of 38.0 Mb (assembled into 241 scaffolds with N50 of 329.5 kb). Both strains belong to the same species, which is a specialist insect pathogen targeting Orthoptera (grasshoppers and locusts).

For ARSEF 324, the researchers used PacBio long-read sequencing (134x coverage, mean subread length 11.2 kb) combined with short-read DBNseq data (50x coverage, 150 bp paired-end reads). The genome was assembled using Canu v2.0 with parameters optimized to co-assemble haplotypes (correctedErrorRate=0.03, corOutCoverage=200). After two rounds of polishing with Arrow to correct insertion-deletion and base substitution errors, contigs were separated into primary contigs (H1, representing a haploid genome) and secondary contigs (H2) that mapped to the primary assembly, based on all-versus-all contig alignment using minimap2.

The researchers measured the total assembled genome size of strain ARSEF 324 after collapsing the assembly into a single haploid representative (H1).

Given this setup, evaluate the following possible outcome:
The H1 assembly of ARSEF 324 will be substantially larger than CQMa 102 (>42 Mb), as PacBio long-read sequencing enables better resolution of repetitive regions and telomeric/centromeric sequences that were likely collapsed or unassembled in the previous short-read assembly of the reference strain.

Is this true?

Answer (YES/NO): YES